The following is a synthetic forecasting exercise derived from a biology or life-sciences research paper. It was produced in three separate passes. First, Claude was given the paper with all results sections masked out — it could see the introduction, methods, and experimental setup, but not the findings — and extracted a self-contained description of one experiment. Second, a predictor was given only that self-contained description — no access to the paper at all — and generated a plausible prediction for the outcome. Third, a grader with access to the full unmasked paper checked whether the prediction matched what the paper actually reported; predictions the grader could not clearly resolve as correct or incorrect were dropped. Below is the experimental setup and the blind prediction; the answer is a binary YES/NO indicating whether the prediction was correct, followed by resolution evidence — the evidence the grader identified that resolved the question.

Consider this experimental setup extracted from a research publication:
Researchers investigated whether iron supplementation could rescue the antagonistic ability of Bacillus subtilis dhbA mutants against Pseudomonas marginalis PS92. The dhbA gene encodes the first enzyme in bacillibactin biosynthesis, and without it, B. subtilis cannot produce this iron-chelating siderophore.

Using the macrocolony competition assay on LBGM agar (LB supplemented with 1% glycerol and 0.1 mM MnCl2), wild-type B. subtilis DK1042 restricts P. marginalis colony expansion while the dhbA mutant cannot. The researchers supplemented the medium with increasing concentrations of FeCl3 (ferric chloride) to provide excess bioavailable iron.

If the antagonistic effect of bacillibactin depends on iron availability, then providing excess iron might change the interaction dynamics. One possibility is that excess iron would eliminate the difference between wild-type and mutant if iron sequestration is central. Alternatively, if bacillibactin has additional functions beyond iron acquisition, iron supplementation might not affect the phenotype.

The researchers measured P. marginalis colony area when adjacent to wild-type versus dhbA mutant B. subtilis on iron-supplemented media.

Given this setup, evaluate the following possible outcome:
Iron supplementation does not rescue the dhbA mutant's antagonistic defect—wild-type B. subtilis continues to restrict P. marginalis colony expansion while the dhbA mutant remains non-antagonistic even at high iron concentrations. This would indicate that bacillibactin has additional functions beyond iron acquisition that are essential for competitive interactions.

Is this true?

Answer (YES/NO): NO